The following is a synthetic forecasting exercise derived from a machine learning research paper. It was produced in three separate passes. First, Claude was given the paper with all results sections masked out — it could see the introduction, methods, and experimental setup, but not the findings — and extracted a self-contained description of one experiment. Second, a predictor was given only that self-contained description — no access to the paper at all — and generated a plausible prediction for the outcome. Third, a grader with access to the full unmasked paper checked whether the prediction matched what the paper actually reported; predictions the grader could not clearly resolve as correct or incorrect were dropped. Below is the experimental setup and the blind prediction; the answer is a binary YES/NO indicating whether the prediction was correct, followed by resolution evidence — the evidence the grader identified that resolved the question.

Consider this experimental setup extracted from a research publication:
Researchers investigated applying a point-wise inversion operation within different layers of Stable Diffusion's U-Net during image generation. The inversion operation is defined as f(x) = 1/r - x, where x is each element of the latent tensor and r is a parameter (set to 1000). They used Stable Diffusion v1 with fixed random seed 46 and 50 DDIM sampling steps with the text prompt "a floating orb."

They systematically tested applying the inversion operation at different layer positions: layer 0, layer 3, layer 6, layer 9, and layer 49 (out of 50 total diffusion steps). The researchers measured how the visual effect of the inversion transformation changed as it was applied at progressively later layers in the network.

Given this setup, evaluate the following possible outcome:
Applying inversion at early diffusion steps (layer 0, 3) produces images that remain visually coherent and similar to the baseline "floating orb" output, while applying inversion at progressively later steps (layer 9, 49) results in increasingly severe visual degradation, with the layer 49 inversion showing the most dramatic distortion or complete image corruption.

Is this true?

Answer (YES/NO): NO